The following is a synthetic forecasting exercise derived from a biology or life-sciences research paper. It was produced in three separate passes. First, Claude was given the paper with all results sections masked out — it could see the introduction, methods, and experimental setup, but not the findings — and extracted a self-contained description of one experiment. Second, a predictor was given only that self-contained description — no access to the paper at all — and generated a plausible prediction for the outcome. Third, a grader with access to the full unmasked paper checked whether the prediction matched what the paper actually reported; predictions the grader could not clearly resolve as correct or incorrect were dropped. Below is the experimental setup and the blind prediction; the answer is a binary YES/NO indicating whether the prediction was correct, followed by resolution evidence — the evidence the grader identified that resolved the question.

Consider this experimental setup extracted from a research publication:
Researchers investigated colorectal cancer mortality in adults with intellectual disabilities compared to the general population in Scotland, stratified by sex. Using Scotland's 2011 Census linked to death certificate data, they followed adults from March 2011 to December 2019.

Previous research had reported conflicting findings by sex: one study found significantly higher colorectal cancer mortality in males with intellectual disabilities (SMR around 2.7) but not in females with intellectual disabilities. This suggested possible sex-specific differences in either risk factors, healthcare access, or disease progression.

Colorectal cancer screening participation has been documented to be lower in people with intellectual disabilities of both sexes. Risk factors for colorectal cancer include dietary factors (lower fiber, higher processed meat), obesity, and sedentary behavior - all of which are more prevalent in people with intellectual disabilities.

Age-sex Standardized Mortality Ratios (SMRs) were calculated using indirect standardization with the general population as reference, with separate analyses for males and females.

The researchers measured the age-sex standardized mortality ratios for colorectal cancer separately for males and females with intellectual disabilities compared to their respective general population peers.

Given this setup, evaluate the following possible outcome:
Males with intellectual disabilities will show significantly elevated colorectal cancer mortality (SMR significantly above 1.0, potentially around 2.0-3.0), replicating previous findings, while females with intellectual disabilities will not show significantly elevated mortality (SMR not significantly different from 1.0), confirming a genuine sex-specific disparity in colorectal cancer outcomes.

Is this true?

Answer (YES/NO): NO